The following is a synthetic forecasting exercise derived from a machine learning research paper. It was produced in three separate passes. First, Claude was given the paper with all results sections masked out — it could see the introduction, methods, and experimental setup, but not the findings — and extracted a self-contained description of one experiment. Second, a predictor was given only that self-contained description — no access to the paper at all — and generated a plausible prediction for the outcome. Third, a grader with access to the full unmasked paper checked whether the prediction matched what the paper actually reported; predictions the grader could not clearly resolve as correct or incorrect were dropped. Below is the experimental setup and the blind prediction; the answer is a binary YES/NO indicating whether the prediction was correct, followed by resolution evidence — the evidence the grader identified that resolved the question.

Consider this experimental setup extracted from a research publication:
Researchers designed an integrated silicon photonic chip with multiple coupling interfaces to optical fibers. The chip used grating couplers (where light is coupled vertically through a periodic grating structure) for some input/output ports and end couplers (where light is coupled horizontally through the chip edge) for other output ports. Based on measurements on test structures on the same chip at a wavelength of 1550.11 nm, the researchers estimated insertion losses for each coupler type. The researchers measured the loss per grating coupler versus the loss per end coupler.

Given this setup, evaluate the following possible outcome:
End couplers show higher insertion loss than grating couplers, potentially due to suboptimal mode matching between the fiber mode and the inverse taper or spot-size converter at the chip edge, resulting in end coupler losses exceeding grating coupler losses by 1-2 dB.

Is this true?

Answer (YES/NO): NO